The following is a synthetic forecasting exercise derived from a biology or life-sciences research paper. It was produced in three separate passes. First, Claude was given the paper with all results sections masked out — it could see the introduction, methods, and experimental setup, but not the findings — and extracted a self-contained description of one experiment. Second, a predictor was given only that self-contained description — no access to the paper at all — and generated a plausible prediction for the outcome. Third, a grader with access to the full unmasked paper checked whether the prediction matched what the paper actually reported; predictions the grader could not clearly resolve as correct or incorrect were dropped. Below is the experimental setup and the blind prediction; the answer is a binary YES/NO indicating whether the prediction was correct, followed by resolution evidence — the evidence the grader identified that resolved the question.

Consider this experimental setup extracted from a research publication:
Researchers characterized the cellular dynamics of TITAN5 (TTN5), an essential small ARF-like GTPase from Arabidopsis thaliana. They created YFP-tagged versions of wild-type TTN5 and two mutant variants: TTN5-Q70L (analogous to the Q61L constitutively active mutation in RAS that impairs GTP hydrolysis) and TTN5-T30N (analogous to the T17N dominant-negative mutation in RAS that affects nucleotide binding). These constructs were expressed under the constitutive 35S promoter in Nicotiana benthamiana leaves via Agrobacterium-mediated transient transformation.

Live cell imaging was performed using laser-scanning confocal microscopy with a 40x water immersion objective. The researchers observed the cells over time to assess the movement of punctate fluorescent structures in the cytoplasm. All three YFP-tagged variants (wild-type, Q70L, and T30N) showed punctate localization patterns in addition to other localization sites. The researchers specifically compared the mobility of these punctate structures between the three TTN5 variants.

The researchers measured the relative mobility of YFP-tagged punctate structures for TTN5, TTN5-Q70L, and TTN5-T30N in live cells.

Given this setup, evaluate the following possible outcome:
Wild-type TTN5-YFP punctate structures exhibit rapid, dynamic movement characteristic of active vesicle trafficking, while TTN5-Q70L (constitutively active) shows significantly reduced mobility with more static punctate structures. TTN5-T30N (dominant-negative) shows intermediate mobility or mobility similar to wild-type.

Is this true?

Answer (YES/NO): NO